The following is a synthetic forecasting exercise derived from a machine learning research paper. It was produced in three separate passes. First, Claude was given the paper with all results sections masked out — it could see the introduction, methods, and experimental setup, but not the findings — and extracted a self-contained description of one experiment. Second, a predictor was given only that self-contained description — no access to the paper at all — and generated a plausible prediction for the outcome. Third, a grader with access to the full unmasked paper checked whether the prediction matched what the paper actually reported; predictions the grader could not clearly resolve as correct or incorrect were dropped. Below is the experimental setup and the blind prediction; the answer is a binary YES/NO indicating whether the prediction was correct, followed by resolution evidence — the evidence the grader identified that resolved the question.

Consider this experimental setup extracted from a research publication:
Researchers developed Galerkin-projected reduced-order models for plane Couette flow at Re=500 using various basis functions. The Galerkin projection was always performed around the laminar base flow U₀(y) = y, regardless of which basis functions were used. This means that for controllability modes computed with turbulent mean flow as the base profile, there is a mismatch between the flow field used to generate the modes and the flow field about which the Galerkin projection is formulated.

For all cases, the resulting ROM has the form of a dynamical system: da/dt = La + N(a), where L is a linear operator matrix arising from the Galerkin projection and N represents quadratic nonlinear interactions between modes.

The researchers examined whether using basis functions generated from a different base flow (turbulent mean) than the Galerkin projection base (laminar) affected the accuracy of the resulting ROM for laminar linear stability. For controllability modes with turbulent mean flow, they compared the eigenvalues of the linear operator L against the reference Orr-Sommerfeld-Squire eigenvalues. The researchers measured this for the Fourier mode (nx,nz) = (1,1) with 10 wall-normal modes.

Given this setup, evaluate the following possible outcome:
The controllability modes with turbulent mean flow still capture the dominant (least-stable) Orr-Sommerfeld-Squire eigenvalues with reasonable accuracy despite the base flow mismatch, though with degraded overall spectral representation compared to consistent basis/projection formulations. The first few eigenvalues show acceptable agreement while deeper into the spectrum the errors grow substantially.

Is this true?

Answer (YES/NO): NO